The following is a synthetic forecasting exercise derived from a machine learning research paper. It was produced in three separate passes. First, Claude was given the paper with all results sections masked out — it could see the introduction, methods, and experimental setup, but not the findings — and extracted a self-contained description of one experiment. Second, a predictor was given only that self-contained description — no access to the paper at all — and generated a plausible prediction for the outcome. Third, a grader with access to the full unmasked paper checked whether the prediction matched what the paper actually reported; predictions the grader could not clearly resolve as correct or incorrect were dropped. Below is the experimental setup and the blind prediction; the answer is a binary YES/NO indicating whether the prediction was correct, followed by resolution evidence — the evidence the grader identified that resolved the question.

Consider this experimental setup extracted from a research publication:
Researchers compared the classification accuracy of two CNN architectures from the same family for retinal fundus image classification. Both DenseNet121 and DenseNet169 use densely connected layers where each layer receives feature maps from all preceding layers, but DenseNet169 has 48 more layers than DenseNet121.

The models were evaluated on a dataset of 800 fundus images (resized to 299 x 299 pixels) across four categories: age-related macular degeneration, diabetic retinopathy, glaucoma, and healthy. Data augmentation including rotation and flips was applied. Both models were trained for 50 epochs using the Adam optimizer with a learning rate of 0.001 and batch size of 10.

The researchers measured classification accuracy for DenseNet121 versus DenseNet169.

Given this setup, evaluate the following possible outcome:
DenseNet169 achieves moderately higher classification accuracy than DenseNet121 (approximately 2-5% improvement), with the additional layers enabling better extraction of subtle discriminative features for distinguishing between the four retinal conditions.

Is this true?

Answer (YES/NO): YES